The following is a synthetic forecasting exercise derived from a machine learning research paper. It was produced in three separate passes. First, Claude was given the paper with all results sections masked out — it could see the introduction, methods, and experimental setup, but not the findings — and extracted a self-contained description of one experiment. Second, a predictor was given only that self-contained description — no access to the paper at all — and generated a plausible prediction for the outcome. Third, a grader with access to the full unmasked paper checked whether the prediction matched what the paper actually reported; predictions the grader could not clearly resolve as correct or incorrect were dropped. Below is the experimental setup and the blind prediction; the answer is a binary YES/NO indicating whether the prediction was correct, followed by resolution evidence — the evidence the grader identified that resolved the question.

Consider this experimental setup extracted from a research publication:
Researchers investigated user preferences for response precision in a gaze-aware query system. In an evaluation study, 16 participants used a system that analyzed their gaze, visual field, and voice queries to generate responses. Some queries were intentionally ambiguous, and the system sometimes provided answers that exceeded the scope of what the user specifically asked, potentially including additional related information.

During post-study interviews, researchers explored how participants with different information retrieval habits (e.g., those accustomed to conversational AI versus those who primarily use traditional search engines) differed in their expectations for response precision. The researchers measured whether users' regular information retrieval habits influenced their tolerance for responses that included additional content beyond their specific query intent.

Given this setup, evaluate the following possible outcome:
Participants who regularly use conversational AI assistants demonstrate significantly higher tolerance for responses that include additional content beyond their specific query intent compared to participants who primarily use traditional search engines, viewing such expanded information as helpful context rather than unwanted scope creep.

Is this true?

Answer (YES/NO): NO